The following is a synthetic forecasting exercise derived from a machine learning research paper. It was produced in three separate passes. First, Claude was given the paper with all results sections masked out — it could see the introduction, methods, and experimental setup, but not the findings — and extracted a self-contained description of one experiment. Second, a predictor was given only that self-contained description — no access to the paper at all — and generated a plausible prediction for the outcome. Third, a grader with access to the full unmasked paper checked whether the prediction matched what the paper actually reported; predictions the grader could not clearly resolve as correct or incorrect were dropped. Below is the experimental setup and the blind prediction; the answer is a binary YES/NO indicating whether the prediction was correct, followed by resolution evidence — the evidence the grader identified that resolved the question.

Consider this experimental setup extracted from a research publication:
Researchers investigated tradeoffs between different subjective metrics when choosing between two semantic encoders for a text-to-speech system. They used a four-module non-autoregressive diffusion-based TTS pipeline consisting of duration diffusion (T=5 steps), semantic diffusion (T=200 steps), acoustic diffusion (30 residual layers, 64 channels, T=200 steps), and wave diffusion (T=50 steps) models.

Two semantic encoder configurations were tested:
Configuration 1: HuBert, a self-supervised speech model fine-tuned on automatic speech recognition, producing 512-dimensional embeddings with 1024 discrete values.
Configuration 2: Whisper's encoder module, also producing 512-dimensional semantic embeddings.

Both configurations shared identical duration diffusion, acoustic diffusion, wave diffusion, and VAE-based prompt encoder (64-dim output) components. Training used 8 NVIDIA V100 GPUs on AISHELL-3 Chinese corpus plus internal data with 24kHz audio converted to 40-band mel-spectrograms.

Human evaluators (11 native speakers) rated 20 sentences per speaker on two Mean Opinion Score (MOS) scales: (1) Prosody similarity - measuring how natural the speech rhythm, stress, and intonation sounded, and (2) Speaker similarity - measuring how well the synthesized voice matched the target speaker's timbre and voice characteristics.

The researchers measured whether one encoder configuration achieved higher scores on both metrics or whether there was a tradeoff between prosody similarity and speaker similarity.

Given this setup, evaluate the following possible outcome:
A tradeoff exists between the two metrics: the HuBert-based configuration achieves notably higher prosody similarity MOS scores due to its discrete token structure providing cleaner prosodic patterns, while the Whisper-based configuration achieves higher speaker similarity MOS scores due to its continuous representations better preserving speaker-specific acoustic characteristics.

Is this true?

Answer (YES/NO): NO